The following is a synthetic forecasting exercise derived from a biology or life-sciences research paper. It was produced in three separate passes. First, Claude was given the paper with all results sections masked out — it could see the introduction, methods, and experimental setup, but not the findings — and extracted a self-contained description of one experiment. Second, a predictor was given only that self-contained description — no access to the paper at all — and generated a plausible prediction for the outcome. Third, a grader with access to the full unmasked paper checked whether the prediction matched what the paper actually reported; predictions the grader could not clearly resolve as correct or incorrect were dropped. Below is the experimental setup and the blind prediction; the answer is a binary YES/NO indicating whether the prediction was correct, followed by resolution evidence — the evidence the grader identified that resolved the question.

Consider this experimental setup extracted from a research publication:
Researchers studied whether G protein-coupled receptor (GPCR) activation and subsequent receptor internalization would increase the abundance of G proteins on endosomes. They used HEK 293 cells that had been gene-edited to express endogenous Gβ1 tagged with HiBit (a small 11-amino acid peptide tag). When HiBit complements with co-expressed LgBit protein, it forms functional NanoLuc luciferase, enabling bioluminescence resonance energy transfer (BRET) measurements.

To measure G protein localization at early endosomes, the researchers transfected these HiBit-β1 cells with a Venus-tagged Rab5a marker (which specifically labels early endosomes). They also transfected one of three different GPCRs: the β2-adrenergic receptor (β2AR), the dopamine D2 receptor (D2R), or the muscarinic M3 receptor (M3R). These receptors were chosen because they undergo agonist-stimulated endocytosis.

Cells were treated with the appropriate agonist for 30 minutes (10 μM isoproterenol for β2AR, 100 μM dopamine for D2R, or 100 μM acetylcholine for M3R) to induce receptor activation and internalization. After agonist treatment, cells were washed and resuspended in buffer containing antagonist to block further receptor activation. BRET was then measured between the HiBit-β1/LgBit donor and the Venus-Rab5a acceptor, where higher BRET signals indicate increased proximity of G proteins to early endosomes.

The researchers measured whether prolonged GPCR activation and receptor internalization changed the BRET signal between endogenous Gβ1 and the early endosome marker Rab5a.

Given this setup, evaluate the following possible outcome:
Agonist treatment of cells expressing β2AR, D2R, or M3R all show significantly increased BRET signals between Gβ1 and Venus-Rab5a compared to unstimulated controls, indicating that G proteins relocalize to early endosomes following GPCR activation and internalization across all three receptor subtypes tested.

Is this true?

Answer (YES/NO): NO